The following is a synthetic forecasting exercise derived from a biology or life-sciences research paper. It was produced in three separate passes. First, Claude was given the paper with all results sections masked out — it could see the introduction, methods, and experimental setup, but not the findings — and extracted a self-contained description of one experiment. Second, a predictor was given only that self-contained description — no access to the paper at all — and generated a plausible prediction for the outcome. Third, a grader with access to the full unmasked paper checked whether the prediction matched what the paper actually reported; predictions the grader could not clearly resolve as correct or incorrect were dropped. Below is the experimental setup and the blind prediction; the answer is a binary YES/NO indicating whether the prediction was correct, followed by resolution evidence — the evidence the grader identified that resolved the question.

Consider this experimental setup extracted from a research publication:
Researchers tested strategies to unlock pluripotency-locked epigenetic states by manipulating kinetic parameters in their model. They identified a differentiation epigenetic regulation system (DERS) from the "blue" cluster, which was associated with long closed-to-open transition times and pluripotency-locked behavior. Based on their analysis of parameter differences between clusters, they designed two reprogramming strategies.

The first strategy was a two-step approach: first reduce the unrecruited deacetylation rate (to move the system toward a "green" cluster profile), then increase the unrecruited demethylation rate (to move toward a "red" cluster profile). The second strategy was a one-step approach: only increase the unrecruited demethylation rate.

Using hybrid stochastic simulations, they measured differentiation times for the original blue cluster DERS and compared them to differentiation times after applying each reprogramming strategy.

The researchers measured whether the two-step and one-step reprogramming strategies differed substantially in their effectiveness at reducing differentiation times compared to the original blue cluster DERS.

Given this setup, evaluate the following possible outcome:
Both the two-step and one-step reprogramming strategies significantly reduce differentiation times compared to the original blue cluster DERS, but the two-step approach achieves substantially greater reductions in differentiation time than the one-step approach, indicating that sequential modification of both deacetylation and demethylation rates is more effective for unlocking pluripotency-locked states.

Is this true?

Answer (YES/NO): NO